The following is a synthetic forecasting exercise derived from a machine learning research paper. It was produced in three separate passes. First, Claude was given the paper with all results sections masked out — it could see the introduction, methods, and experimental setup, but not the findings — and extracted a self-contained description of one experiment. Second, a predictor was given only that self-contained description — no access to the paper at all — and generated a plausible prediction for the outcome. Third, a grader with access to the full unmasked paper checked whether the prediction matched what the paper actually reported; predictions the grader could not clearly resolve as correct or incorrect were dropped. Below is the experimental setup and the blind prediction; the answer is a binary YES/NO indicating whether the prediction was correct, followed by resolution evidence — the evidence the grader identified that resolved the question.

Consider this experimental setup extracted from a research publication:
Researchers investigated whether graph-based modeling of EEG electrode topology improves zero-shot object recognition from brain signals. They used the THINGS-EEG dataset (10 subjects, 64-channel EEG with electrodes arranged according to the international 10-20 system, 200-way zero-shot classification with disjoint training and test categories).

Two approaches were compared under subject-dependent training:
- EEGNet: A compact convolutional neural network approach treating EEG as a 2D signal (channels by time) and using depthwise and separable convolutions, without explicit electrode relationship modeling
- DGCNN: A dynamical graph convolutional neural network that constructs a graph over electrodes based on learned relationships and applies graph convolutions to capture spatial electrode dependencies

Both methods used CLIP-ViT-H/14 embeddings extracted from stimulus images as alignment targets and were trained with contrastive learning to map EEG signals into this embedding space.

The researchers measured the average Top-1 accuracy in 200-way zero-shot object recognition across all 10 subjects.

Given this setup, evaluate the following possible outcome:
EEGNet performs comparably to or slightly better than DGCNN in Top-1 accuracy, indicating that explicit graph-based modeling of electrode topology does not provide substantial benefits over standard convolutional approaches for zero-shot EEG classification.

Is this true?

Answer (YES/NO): NO